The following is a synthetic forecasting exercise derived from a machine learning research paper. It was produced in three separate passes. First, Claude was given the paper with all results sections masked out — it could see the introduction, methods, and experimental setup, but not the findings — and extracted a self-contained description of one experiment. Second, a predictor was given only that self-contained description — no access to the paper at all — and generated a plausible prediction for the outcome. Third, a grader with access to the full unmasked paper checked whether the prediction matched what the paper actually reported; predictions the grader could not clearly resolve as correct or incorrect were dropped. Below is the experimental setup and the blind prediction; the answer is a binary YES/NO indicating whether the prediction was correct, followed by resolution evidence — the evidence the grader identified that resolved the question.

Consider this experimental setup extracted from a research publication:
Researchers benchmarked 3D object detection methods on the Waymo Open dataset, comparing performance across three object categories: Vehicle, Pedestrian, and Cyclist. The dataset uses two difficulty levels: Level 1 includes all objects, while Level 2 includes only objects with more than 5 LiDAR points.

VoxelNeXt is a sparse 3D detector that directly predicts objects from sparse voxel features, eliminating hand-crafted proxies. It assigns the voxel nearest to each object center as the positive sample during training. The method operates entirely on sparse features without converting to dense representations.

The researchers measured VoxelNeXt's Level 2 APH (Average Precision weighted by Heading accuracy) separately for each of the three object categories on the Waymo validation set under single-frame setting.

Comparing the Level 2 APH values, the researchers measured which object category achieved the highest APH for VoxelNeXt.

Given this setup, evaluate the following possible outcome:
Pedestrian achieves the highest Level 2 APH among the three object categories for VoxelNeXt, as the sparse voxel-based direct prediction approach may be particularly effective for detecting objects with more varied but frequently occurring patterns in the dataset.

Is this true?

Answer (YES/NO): NO